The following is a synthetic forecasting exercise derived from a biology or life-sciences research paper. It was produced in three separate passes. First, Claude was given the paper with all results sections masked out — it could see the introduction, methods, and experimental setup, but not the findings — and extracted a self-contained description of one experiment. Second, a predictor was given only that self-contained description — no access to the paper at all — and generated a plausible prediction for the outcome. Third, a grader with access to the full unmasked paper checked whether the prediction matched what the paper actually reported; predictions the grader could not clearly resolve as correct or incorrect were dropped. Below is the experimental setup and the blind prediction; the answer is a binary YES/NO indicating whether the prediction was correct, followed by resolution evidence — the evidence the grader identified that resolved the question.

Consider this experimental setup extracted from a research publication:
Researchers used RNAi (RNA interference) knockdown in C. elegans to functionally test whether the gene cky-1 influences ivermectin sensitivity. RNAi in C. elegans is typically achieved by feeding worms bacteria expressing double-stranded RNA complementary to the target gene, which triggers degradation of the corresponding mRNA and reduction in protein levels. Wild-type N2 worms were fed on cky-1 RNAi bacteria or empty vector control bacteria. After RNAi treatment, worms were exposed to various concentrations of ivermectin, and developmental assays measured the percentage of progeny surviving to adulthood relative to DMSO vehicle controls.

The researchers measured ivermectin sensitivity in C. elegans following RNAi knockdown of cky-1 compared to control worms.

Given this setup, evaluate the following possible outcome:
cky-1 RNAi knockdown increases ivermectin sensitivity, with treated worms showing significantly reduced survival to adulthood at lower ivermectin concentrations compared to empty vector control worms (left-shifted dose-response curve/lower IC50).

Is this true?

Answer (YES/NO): YES